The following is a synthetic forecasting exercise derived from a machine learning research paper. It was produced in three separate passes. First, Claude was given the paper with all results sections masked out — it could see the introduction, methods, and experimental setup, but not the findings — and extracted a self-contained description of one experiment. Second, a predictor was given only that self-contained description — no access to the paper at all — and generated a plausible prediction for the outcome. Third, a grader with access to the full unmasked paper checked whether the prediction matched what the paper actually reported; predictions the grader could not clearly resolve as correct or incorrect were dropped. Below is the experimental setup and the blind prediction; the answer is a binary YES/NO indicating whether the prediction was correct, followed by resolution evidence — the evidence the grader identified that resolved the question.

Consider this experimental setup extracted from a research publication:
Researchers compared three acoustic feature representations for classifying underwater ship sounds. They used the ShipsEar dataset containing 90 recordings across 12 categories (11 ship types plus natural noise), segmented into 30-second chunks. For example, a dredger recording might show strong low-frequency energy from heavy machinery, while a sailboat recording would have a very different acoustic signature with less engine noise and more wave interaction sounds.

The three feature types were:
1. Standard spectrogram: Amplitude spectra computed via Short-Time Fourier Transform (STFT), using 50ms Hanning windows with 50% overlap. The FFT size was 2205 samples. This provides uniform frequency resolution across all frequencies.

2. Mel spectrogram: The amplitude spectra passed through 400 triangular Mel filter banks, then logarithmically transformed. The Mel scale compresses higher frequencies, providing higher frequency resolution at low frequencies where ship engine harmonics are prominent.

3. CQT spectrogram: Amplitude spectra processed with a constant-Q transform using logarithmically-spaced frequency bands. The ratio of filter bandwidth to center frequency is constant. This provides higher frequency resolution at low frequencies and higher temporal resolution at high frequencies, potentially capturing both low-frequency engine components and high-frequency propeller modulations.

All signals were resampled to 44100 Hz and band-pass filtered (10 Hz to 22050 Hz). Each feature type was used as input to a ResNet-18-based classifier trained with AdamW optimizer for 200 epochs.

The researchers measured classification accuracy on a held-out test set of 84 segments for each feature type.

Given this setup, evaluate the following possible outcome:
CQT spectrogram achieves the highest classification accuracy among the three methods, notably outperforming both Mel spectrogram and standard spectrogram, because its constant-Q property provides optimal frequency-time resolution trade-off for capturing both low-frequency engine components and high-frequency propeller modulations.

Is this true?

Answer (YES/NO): YES